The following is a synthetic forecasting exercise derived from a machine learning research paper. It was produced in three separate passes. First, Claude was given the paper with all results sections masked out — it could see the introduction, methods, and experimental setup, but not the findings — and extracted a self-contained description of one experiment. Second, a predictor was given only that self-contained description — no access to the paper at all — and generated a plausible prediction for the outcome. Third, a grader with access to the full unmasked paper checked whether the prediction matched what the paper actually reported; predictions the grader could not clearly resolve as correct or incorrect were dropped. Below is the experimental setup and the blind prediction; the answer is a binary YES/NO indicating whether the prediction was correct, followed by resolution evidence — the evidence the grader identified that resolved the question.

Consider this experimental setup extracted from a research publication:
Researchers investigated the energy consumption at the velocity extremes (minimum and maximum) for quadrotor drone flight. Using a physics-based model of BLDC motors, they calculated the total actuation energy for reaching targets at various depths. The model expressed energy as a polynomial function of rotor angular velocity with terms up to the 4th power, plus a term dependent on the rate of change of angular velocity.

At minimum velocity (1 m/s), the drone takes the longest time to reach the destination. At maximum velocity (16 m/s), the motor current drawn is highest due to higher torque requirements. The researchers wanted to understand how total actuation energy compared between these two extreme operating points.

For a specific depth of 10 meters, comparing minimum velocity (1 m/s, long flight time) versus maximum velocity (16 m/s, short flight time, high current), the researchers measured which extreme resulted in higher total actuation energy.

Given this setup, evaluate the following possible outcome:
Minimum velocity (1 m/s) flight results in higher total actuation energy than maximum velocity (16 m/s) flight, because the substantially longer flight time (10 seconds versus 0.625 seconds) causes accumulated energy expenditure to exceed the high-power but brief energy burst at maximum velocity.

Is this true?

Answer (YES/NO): YES